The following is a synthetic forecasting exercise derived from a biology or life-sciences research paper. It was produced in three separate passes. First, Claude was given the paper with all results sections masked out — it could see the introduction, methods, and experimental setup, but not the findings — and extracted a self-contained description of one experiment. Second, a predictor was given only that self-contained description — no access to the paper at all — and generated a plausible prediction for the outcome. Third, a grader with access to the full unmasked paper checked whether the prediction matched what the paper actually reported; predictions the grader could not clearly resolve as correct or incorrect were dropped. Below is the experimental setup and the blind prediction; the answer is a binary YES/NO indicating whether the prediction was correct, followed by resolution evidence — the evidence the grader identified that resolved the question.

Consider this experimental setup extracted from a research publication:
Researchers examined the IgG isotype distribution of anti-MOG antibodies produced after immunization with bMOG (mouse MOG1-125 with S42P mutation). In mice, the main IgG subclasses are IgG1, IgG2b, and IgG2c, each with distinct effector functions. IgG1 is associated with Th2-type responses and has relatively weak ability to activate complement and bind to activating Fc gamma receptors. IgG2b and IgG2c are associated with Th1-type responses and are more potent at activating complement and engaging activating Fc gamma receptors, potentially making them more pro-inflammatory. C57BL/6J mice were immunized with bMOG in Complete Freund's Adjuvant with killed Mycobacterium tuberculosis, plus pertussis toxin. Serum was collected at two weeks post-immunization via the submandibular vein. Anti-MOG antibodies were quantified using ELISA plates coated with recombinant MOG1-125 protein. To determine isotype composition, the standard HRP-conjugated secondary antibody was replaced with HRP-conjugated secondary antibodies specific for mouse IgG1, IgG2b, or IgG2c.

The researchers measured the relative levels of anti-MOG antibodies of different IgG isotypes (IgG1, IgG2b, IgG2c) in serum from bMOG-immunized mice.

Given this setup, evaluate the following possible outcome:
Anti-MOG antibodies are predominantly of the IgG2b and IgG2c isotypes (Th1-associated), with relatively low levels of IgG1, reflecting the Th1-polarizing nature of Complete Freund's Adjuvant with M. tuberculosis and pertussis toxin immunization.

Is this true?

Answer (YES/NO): NO